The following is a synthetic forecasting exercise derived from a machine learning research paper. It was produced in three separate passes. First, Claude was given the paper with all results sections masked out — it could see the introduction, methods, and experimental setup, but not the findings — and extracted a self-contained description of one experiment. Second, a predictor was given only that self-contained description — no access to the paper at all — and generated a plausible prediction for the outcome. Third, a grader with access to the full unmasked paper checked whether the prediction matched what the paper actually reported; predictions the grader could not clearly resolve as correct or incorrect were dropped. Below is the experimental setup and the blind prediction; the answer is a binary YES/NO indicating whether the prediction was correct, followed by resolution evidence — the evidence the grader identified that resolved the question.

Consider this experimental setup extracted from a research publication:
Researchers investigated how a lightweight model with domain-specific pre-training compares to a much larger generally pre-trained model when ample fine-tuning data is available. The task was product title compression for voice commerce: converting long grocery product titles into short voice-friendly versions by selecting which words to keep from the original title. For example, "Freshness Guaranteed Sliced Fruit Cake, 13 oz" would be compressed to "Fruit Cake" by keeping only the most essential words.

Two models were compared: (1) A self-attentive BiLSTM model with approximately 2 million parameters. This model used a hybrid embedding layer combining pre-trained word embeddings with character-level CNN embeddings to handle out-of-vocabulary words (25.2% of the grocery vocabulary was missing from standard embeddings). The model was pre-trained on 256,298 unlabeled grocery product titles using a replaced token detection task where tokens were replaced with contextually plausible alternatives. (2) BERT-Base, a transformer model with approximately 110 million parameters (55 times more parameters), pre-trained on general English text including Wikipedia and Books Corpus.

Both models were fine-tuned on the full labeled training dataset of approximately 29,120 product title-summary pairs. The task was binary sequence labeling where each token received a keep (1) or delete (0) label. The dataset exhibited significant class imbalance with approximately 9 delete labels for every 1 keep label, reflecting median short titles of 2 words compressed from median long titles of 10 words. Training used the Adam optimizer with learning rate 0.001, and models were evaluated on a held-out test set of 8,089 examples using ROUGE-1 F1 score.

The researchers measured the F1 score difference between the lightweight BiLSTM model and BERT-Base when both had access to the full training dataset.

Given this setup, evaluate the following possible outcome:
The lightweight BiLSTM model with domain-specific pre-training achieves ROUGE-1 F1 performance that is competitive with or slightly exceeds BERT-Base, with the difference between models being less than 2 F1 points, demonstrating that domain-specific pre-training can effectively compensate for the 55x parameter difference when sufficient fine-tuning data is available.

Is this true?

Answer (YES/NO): NO